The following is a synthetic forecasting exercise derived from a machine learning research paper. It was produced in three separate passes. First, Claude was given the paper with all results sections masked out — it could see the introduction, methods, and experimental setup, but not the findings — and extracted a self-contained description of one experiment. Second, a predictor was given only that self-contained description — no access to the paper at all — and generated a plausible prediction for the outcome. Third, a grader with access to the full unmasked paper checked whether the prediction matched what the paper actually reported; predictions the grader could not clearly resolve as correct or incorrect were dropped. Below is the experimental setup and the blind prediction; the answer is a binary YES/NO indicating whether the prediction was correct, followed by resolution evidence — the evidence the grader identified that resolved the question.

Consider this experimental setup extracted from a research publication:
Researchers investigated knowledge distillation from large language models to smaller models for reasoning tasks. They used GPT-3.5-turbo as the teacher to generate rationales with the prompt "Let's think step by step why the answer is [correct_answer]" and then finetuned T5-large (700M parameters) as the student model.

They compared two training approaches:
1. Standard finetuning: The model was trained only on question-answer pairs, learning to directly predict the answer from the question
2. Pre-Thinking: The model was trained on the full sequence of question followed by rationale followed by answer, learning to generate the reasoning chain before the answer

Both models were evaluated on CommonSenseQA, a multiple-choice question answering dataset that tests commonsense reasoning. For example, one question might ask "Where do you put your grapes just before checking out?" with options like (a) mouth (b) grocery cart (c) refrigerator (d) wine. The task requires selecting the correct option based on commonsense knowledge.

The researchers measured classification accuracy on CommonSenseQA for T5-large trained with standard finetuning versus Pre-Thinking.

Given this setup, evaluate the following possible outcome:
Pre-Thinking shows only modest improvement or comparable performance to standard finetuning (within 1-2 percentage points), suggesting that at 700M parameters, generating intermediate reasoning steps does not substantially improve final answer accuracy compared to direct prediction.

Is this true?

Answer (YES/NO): NO